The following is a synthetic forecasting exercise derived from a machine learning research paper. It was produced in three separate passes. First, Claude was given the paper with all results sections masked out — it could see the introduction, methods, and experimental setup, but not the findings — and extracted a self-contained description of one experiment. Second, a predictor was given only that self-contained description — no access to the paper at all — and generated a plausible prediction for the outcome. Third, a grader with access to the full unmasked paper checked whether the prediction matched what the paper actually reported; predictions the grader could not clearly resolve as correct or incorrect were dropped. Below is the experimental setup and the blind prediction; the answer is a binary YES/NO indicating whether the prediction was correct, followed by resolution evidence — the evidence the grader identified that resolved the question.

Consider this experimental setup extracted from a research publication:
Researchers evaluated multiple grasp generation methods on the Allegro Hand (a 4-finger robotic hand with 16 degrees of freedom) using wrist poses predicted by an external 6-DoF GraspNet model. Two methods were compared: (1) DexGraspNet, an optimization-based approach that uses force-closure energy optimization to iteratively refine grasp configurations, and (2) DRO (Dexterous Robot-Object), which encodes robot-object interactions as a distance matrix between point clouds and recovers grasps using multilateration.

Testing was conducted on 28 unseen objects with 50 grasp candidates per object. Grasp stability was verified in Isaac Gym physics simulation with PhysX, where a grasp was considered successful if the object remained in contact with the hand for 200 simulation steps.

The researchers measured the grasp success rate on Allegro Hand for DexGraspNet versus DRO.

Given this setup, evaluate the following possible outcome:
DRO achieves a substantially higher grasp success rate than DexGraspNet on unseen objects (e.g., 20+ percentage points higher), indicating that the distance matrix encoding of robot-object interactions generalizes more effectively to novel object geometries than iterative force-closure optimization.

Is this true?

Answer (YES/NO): YES